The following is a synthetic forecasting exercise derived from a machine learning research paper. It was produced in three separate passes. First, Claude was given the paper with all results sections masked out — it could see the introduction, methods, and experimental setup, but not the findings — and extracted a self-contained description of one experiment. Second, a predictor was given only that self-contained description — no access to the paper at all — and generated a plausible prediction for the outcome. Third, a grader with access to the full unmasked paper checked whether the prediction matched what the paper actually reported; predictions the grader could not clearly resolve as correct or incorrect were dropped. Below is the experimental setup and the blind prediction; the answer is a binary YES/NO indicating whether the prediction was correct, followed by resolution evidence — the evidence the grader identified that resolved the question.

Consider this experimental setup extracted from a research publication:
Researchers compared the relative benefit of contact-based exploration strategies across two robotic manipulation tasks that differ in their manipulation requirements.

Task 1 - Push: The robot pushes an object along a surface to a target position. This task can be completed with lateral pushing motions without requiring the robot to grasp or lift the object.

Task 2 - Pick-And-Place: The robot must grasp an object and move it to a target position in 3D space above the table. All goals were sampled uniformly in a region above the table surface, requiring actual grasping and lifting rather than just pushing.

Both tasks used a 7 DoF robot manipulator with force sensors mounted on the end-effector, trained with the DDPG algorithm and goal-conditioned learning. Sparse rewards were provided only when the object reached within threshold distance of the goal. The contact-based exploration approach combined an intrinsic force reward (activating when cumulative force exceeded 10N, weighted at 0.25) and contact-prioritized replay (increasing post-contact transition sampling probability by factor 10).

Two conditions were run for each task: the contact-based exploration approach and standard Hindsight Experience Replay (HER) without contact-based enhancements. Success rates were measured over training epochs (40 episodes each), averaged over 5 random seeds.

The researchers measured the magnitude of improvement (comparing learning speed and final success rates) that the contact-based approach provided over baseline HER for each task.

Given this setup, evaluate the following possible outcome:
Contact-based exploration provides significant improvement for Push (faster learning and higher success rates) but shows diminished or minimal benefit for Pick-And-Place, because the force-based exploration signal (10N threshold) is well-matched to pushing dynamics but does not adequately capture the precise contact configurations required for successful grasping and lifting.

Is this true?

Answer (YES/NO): NO